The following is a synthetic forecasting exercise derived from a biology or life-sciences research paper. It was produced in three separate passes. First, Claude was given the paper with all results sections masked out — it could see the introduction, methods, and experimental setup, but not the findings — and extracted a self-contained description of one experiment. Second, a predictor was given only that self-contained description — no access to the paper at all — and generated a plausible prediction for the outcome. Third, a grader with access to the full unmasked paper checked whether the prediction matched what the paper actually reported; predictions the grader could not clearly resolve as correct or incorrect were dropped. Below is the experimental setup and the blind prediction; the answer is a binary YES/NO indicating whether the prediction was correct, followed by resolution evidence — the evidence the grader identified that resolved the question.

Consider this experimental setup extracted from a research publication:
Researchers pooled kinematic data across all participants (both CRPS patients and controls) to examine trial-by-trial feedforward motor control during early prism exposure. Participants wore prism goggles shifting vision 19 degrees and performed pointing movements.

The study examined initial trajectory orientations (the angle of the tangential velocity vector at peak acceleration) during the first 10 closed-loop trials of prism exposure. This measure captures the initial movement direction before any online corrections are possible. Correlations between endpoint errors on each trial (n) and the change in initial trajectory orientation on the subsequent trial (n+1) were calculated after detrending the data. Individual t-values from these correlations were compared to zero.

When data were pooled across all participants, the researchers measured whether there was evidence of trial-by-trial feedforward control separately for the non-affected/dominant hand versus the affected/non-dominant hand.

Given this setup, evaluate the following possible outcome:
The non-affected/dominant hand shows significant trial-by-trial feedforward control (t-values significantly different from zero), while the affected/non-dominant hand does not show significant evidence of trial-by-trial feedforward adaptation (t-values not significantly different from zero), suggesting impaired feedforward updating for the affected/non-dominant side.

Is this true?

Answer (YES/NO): YES